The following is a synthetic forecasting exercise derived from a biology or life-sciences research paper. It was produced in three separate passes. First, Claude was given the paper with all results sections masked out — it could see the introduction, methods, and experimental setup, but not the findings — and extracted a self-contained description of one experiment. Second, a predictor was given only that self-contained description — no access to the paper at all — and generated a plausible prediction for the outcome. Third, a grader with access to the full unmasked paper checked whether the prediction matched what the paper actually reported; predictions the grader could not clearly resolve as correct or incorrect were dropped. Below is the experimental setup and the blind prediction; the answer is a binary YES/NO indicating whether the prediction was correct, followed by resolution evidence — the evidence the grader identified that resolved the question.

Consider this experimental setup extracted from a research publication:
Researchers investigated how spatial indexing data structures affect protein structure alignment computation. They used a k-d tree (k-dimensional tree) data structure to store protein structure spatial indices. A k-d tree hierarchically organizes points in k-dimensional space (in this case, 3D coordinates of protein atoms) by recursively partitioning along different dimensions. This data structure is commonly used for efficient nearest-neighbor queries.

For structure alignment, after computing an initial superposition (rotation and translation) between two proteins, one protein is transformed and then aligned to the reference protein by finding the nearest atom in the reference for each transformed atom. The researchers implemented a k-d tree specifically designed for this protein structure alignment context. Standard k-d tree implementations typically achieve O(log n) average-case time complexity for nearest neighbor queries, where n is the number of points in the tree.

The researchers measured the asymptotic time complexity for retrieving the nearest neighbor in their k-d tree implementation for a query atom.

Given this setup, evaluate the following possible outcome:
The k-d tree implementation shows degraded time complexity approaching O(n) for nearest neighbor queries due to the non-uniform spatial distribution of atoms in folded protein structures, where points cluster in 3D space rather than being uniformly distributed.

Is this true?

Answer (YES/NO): NO